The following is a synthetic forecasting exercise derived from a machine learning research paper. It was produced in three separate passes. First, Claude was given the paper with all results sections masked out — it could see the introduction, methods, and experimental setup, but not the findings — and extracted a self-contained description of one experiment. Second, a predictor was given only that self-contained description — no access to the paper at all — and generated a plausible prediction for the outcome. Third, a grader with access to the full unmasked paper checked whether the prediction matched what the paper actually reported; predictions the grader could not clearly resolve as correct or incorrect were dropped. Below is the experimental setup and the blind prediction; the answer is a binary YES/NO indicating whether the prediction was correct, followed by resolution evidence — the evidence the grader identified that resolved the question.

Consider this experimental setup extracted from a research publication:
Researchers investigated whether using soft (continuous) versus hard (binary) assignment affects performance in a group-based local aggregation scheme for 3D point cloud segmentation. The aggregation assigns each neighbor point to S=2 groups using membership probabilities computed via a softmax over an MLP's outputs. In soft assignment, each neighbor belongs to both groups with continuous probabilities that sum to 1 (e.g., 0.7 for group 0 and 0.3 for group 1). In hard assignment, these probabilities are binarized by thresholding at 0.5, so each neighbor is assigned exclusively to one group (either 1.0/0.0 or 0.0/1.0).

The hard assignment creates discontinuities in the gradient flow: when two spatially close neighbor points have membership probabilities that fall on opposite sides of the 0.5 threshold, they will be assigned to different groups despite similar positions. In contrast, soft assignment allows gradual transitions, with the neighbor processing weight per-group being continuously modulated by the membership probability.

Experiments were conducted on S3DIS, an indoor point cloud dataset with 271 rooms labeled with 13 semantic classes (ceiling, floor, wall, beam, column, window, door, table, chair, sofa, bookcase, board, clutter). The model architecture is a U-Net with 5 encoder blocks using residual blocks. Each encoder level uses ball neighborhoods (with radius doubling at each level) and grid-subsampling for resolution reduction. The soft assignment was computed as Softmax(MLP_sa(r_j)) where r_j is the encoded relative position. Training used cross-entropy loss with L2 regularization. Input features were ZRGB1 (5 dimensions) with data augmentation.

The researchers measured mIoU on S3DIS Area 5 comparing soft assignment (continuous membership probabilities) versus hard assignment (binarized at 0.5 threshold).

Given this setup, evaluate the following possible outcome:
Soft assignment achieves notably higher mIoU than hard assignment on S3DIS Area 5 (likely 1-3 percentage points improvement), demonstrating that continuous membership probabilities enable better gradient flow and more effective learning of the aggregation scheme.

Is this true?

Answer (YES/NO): NO